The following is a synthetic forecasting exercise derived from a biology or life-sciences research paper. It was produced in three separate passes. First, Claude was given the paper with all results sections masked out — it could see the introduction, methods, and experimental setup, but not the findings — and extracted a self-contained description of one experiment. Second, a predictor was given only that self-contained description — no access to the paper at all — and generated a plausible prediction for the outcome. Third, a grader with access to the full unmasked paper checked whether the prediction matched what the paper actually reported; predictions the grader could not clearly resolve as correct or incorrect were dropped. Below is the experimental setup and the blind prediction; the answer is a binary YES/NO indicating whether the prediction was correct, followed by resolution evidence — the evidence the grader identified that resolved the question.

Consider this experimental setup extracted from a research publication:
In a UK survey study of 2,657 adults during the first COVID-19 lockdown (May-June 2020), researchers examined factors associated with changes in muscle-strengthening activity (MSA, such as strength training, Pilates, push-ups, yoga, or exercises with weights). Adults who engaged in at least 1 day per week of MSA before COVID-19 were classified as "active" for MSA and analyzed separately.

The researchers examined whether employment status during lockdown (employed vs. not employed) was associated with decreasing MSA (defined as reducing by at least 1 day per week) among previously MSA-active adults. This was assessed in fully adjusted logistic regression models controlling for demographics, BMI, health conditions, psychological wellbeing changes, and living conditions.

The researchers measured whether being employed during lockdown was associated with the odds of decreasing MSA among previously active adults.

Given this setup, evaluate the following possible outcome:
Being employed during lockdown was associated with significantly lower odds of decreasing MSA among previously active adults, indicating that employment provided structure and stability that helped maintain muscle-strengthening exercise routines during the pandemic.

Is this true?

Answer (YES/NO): NO